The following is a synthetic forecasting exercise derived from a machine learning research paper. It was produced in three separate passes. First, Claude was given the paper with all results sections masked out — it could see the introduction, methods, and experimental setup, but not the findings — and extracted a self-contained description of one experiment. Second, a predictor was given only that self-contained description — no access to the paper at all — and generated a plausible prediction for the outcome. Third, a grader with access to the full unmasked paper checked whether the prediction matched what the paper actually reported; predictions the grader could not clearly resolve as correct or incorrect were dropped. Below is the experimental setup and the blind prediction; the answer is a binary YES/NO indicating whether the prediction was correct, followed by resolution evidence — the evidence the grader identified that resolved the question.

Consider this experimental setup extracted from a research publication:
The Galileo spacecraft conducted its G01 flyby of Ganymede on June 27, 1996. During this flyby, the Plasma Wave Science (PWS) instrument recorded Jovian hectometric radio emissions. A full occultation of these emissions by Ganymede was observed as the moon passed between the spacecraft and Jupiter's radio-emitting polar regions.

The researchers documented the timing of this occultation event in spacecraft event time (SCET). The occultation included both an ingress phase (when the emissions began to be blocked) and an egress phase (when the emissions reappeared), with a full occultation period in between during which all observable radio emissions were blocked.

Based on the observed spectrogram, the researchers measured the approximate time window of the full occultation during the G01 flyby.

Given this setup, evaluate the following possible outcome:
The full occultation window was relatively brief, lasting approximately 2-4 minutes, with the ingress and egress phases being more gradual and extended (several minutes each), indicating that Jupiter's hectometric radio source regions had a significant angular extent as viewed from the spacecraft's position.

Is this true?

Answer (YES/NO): NO